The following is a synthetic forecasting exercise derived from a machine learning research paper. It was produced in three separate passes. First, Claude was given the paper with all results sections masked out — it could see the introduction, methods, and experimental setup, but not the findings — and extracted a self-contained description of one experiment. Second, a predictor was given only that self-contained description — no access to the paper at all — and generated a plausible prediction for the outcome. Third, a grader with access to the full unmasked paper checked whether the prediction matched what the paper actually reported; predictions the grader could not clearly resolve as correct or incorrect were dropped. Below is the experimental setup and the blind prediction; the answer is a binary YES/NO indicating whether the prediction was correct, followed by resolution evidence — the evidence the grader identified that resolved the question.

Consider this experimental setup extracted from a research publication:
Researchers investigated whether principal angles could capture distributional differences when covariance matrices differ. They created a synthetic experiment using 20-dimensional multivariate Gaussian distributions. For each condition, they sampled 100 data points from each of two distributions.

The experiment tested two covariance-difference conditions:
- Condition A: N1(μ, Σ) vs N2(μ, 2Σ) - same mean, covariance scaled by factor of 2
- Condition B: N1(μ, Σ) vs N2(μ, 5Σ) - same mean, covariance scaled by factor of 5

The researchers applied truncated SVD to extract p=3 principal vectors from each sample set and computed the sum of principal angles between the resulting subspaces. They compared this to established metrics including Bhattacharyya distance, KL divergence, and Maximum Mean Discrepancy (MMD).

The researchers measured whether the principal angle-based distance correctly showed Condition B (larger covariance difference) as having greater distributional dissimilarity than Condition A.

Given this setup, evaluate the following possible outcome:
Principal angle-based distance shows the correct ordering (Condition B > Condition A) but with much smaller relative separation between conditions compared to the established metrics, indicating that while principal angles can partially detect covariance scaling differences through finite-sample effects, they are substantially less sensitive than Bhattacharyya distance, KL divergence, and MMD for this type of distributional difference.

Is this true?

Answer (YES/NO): NO